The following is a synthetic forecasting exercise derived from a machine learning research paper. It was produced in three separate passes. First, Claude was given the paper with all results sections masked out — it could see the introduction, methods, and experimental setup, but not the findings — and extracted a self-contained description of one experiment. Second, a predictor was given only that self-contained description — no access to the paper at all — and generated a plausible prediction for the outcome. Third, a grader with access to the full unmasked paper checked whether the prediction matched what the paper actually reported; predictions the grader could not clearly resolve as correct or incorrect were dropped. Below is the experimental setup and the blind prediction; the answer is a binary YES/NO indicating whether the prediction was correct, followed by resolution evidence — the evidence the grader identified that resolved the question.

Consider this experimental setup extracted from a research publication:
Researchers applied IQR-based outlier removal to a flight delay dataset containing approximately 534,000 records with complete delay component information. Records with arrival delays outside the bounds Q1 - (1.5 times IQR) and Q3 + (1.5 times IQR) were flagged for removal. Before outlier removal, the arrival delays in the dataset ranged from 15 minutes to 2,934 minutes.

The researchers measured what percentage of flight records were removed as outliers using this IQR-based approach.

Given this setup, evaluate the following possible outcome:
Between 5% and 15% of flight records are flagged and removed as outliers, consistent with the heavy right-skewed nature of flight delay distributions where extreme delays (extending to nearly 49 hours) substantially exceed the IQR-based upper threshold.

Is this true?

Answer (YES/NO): YES